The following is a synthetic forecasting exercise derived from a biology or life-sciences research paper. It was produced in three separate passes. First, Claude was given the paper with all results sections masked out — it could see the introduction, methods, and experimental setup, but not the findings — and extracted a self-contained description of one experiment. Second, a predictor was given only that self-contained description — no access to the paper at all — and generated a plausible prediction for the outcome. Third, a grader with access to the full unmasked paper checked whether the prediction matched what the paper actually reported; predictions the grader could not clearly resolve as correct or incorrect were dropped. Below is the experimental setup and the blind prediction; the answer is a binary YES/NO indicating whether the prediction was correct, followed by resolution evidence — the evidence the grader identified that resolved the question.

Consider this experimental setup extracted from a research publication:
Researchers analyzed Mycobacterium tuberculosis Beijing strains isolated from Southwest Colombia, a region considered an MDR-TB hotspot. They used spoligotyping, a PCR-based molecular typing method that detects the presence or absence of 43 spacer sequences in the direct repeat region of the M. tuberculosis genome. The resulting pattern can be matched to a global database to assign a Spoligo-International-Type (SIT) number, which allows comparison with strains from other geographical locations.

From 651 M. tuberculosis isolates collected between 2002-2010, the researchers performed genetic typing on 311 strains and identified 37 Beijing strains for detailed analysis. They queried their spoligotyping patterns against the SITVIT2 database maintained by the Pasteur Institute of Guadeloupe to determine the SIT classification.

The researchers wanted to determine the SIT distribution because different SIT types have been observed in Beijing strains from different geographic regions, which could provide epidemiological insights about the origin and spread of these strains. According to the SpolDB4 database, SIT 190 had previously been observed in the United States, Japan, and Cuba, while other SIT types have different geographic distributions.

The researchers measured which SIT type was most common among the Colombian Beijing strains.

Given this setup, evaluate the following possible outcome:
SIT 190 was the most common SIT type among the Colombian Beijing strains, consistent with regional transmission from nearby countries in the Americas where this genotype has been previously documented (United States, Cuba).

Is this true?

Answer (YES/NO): YES